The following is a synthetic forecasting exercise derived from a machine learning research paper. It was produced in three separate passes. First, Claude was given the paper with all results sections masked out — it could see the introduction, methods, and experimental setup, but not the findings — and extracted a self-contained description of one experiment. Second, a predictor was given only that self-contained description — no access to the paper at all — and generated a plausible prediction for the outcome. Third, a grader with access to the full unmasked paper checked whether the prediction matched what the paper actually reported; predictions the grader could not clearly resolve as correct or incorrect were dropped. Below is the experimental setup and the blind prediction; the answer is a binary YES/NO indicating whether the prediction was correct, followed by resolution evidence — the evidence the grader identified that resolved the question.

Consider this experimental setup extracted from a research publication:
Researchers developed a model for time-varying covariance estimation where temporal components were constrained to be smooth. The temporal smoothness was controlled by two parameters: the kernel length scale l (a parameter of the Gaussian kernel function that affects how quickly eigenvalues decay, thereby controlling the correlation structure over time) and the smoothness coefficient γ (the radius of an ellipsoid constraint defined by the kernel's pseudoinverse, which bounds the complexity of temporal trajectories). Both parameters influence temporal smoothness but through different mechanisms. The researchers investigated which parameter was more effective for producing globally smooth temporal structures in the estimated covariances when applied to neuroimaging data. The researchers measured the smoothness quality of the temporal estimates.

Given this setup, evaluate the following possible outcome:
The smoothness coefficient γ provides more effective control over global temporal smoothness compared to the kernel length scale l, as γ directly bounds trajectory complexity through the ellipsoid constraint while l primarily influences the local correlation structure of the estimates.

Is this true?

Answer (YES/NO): NO